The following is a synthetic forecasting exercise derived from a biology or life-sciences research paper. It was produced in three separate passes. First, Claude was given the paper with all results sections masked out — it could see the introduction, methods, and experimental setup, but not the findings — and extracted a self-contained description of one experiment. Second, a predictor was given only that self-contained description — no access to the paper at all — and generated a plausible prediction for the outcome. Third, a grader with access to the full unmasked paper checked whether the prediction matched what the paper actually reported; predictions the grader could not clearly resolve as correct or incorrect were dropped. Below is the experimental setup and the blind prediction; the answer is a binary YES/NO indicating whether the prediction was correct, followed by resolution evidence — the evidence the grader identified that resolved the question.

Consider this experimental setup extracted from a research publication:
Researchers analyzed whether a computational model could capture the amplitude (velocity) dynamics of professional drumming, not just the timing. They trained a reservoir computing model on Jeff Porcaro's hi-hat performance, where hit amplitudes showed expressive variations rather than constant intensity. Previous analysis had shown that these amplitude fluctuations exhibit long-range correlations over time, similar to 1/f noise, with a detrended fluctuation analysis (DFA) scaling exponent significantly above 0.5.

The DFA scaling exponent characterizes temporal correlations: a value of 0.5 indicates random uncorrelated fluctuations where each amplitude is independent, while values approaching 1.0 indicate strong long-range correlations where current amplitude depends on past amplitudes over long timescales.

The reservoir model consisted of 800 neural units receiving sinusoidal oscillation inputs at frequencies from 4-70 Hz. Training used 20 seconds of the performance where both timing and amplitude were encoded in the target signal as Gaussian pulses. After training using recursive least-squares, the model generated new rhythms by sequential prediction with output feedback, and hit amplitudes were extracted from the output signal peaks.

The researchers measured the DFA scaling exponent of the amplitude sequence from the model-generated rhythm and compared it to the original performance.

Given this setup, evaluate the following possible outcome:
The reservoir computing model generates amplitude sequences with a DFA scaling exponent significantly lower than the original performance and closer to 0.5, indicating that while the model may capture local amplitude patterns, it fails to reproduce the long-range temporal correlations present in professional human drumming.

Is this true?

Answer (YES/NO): YES